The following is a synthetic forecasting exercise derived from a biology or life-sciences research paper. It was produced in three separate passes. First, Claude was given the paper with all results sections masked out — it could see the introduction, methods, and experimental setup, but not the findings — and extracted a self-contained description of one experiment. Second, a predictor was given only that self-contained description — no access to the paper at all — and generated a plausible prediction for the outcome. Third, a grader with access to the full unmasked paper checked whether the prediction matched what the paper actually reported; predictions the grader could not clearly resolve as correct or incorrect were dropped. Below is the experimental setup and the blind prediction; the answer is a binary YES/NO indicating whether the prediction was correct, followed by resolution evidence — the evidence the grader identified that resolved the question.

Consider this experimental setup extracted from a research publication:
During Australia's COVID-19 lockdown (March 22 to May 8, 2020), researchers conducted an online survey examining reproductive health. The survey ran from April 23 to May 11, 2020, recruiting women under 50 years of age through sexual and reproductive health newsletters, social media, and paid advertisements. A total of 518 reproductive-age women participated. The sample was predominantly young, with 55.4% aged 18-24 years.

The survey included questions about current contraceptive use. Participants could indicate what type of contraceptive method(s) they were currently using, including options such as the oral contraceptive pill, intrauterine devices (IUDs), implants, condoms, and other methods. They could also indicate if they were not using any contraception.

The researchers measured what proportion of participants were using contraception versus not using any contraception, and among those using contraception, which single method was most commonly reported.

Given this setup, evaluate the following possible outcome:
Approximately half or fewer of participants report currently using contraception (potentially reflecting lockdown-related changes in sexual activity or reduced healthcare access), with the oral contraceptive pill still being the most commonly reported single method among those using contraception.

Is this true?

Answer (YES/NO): NO